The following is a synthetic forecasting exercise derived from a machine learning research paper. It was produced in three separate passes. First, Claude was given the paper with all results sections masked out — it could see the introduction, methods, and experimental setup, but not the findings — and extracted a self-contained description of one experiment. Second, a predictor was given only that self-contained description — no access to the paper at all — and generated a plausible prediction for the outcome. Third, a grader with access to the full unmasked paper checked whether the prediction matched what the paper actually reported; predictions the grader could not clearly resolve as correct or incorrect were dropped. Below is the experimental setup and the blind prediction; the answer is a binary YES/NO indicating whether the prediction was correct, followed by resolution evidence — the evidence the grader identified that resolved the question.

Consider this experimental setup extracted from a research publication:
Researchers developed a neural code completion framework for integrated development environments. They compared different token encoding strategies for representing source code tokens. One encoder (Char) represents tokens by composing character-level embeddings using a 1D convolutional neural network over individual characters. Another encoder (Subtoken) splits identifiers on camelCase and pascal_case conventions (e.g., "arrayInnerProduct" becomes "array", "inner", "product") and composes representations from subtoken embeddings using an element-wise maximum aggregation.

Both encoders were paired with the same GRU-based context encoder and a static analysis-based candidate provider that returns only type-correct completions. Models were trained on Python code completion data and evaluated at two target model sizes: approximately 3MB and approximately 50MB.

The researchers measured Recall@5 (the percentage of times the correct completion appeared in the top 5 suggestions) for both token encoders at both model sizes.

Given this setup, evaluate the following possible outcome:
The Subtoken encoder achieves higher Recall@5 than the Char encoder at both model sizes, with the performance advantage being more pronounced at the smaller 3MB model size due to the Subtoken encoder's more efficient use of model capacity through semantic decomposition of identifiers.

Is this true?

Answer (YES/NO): NO